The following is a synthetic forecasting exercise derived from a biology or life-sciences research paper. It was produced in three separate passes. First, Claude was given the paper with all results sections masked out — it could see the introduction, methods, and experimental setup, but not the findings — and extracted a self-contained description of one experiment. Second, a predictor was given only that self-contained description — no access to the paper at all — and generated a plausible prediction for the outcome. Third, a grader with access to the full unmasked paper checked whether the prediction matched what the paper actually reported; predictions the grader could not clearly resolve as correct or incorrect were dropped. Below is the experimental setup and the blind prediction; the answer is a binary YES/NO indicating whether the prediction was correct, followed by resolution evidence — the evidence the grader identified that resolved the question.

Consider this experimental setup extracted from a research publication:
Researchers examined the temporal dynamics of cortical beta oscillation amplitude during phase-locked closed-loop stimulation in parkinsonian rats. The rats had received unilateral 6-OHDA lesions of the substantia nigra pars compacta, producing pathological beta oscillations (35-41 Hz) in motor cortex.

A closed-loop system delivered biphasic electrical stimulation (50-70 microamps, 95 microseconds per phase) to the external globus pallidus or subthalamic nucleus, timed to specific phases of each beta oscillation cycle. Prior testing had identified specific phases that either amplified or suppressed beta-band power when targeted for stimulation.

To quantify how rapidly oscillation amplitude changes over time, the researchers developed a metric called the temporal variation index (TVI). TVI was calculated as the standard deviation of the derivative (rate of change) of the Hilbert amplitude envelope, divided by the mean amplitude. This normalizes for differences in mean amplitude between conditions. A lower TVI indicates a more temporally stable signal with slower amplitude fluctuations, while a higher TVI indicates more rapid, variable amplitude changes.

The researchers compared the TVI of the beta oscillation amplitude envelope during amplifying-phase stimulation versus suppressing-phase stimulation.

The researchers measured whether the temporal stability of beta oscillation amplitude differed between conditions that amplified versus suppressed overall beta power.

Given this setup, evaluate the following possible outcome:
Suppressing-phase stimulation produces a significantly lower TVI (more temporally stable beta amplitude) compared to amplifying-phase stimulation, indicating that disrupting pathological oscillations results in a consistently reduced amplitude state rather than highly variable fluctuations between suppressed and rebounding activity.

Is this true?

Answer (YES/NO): NO